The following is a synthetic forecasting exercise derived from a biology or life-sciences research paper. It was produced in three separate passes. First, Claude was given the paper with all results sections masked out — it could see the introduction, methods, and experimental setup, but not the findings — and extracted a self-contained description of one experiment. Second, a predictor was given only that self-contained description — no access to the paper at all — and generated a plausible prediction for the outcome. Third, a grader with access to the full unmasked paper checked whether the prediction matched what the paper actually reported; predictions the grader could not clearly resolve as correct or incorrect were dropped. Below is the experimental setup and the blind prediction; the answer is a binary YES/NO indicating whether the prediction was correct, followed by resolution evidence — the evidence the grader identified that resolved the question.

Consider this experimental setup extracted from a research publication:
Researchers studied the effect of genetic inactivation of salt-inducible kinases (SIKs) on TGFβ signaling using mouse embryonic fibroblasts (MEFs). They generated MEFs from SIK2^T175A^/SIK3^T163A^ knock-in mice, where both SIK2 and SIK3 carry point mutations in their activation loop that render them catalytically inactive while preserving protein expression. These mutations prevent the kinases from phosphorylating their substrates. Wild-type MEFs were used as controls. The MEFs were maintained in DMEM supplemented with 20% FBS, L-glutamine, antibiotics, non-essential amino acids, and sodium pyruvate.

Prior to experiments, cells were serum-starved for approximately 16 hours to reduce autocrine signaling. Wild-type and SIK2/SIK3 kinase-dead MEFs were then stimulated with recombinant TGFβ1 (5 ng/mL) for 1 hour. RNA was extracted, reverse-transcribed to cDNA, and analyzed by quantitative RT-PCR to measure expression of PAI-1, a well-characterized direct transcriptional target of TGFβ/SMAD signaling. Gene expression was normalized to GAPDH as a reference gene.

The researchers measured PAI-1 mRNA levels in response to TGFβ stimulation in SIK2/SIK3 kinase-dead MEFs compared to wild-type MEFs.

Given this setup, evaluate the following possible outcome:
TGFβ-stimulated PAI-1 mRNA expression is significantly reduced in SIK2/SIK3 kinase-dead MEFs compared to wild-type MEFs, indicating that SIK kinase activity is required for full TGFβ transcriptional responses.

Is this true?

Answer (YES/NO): YES